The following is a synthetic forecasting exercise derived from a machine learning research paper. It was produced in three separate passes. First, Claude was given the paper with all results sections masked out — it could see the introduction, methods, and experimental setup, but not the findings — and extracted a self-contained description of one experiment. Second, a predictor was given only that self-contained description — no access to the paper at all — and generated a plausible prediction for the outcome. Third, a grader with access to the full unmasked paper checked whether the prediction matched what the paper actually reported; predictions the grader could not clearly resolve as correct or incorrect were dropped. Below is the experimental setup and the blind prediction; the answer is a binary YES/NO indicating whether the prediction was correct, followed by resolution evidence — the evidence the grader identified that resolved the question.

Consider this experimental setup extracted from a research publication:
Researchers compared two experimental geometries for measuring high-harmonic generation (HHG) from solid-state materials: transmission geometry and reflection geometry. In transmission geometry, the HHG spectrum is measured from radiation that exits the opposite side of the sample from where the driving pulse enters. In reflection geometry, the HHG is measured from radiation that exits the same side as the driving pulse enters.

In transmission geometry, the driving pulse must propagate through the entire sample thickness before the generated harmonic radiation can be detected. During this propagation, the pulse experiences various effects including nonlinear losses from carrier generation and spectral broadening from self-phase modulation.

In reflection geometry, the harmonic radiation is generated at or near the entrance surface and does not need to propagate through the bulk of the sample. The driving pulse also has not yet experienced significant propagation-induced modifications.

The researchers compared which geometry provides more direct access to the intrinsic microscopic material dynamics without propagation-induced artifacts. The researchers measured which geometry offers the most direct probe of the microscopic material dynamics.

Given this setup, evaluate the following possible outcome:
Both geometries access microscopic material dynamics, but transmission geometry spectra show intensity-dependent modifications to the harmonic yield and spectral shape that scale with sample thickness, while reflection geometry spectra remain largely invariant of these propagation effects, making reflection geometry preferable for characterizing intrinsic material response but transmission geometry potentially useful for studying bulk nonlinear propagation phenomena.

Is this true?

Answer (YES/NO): NO